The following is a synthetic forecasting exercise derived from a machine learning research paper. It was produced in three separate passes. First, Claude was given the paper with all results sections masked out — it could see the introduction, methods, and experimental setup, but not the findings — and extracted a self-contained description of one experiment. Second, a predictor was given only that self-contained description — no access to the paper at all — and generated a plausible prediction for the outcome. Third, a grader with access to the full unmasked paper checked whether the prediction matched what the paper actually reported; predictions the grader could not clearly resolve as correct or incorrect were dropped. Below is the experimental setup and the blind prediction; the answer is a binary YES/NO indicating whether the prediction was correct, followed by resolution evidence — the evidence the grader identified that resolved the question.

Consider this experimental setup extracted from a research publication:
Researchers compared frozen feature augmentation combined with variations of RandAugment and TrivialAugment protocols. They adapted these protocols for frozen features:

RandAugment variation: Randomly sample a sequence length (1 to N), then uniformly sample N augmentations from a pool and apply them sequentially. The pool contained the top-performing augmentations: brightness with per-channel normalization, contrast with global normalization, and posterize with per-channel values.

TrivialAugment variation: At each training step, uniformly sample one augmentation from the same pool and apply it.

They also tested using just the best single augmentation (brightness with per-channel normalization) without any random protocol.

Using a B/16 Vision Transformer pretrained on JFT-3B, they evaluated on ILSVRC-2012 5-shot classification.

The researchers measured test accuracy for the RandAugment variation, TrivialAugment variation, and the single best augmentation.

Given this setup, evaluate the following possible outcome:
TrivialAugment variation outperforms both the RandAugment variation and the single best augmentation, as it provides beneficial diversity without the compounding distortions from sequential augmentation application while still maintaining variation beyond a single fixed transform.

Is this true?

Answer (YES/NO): NO